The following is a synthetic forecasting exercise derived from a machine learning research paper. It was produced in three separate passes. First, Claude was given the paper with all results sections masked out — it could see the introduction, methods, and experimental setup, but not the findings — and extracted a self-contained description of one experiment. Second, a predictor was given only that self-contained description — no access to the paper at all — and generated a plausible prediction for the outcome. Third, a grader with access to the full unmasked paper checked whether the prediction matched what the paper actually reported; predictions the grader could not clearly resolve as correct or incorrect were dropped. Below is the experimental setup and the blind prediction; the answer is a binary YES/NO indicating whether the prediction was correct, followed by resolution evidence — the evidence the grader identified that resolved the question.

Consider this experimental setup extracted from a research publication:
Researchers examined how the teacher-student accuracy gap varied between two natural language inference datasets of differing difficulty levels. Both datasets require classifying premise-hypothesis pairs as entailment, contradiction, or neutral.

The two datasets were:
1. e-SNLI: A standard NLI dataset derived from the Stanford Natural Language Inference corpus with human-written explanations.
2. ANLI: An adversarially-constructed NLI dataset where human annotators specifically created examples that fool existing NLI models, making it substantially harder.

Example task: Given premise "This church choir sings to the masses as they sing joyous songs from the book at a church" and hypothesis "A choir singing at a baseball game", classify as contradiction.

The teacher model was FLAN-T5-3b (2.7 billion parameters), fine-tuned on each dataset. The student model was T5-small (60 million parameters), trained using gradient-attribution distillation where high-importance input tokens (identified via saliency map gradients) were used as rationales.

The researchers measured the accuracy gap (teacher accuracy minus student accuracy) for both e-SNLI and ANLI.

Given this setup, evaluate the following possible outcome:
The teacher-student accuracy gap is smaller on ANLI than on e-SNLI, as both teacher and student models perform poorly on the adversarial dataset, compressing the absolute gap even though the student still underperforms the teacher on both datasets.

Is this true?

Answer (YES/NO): NO